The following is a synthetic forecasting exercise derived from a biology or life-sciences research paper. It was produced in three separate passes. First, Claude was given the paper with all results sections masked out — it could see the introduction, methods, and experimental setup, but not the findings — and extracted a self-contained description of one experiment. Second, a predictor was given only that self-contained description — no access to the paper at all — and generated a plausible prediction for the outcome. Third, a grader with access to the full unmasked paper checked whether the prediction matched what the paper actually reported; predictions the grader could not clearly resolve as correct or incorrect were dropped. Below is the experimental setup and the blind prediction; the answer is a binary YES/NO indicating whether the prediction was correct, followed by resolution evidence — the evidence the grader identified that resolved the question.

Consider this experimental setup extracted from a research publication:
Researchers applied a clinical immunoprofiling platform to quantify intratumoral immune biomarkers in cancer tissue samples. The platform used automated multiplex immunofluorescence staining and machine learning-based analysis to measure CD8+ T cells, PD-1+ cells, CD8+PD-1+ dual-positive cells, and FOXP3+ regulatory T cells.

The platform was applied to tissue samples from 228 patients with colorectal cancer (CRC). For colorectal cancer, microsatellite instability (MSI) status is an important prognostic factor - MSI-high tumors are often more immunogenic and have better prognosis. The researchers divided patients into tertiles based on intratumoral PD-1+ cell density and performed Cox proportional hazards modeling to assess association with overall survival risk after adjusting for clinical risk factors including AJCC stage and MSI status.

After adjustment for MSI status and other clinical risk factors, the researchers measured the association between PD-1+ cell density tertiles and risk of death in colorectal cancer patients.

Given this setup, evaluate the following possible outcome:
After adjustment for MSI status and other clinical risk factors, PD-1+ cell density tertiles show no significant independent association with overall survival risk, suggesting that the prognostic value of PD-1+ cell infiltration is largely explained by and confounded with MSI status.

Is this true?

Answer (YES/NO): NO